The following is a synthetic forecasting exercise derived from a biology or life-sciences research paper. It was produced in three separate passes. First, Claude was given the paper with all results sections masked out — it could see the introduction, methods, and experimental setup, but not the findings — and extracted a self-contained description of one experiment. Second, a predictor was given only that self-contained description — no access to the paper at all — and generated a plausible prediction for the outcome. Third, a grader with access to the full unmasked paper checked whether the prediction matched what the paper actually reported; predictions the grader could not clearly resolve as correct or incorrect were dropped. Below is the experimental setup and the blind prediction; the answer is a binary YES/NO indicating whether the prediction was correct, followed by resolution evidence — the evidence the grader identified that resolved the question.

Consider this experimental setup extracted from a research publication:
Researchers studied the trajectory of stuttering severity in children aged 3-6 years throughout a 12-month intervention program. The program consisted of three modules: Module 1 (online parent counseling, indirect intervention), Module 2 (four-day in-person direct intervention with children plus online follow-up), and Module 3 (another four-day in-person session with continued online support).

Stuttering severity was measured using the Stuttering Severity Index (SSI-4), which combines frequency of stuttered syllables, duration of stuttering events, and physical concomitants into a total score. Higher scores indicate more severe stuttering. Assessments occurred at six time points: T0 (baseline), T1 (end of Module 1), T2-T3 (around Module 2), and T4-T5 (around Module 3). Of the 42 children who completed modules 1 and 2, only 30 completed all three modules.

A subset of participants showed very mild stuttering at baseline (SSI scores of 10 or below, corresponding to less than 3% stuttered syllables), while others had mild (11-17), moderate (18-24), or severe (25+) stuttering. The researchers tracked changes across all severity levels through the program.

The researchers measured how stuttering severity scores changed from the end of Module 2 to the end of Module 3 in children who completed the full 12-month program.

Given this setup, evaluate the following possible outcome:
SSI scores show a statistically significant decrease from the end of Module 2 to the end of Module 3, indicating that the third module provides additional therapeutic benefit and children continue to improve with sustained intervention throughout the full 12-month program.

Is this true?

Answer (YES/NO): NO